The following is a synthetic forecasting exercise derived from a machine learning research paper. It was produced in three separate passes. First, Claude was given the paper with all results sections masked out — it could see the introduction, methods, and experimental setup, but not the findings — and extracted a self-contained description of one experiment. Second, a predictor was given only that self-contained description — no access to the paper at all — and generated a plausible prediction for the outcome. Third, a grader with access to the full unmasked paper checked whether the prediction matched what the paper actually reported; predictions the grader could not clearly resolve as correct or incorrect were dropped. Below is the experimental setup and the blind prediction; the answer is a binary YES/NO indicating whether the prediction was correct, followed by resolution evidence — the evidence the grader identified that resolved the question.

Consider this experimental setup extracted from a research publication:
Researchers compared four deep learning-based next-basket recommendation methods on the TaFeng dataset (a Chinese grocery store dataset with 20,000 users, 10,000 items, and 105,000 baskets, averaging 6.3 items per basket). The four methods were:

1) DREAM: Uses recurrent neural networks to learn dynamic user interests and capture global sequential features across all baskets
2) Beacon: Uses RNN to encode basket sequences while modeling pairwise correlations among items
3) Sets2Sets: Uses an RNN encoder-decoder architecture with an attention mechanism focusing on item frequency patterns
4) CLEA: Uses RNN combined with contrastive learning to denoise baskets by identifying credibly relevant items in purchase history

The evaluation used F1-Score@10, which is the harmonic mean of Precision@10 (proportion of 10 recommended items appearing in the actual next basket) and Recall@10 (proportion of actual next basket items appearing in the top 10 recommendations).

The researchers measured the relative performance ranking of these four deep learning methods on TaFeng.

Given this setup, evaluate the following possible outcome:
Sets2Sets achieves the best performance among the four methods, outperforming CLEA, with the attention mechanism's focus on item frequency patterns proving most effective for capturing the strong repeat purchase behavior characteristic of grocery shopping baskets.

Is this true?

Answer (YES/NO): NO